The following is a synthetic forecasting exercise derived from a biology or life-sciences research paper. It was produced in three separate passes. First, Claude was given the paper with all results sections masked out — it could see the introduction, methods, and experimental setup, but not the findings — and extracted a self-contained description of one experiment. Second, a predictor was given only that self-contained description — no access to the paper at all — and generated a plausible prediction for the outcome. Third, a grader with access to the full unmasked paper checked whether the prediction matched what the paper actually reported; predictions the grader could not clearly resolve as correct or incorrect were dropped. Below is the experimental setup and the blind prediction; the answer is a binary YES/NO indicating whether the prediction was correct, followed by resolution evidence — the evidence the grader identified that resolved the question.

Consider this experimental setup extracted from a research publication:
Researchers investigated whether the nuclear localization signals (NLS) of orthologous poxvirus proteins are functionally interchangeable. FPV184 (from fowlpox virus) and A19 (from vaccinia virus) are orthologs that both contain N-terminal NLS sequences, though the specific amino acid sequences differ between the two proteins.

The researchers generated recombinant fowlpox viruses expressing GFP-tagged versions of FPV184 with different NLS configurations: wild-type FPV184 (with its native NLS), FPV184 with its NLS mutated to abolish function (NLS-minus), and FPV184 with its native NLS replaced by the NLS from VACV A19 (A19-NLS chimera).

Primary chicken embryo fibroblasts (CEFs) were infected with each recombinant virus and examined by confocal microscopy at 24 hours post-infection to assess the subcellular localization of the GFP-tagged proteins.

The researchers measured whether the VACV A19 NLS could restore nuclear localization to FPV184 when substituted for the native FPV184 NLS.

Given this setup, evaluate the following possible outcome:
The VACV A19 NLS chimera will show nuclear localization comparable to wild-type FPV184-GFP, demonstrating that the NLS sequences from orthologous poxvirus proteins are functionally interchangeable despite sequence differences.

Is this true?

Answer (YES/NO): NO